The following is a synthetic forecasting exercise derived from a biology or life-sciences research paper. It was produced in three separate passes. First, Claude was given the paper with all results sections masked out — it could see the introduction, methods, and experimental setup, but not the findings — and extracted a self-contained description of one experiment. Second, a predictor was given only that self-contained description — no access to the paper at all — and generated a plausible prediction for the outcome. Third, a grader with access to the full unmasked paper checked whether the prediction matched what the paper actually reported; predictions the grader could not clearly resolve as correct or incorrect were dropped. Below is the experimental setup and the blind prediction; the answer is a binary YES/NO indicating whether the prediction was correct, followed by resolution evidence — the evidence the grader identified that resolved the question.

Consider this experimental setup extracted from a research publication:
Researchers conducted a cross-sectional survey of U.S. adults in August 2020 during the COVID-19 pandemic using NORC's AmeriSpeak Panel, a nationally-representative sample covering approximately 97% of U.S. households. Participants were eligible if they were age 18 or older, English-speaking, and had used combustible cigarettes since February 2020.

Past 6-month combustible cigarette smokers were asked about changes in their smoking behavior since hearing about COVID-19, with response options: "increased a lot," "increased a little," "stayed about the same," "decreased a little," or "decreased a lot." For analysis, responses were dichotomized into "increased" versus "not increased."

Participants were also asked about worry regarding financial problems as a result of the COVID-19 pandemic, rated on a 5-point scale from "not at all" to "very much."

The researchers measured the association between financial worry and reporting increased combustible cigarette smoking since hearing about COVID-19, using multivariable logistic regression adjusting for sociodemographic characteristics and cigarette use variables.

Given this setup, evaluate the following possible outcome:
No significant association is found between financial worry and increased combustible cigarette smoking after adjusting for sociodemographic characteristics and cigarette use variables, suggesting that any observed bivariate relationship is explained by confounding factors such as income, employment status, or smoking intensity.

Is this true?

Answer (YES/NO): NO